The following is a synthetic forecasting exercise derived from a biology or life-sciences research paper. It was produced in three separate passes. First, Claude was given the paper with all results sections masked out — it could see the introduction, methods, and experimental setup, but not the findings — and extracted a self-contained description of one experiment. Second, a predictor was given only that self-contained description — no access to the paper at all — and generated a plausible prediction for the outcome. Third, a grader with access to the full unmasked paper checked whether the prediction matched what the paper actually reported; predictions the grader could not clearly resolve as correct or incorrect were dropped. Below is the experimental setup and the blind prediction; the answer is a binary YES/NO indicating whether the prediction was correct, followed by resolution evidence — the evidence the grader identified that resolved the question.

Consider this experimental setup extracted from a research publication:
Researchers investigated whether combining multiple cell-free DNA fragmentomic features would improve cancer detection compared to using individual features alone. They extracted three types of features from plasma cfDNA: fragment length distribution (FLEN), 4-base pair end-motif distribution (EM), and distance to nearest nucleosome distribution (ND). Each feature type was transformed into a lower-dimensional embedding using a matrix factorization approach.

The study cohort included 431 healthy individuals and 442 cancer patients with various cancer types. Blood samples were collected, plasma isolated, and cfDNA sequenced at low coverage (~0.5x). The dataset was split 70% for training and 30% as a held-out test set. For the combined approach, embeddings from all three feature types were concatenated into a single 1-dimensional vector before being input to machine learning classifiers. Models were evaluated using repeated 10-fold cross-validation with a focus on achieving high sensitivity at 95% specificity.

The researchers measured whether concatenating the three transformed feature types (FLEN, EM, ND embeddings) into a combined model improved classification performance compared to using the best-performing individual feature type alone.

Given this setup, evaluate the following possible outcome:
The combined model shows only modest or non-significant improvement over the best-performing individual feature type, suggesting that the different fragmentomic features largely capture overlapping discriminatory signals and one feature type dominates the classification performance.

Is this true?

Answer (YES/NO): NO